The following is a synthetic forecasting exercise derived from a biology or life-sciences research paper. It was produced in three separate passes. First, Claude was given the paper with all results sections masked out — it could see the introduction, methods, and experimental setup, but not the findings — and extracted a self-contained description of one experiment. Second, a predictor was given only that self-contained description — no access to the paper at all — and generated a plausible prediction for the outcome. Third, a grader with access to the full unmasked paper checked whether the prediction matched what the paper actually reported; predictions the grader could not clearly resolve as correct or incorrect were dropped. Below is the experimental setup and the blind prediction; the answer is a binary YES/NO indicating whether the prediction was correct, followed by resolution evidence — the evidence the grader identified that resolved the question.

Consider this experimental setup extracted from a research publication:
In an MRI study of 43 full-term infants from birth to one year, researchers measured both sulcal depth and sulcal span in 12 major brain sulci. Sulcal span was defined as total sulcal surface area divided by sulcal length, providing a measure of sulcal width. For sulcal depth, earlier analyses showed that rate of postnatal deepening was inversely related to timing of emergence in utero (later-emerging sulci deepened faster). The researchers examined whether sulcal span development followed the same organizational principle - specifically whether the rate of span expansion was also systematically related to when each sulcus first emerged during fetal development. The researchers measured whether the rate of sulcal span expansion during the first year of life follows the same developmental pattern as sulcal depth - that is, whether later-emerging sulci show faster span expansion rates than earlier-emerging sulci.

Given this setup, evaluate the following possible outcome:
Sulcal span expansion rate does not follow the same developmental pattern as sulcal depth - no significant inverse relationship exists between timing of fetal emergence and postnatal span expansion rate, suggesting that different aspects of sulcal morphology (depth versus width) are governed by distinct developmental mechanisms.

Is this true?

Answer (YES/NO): YES